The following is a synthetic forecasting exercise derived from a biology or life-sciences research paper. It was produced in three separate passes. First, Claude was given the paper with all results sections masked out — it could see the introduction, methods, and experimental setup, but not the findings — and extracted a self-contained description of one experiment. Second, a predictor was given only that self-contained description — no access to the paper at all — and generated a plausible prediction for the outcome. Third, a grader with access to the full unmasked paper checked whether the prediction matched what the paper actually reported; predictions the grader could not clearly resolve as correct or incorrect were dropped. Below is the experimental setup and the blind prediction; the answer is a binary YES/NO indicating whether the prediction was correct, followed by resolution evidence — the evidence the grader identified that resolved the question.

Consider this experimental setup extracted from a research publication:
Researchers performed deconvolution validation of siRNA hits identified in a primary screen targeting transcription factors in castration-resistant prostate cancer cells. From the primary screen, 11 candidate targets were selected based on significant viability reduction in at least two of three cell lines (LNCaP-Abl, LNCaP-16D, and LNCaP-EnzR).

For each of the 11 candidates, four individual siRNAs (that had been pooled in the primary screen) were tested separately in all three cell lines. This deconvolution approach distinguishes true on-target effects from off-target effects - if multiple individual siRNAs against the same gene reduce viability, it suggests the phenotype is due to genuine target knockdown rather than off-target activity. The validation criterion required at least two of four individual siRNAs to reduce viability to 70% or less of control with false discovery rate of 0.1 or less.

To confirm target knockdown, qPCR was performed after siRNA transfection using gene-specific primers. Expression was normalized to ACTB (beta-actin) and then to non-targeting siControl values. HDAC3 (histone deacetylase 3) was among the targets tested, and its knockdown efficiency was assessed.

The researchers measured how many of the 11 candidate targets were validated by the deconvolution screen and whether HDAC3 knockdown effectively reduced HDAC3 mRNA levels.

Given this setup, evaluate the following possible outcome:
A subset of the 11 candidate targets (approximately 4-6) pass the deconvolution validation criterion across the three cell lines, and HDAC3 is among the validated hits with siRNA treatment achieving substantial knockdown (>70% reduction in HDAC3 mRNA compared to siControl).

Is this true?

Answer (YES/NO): NO